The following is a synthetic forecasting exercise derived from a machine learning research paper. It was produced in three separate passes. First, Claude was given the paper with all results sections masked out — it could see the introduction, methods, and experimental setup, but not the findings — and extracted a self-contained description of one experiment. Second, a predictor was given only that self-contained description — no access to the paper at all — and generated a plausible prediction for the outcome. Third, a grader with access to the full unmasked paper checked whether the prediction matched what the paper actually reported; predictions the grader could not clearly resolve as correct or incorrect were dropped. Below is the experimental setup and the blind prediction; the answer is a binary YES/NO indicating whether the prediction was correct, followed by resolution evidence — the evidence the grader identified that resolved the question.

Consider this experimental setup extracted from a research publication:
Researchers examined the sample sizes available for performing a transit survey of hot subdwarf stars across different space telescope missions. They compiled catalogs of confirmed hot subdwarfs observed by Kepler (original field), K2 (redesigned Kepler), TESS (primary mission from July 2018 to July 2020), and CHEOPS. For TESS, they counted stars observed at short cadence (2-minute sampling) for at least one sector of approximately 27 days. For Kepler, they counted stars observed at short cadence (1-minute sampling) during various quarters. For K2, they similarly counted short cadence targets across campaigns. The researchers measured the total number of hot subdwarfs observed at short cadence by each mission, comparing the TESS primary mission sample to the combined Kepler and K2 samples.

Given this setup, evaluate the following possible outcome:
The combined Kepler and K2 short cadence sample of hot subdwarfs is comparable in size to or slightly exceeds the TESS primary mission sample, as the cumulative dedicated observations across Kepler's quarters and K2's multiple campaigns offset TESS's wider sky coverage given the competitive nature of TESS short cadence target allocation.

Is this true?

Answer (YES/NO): NO